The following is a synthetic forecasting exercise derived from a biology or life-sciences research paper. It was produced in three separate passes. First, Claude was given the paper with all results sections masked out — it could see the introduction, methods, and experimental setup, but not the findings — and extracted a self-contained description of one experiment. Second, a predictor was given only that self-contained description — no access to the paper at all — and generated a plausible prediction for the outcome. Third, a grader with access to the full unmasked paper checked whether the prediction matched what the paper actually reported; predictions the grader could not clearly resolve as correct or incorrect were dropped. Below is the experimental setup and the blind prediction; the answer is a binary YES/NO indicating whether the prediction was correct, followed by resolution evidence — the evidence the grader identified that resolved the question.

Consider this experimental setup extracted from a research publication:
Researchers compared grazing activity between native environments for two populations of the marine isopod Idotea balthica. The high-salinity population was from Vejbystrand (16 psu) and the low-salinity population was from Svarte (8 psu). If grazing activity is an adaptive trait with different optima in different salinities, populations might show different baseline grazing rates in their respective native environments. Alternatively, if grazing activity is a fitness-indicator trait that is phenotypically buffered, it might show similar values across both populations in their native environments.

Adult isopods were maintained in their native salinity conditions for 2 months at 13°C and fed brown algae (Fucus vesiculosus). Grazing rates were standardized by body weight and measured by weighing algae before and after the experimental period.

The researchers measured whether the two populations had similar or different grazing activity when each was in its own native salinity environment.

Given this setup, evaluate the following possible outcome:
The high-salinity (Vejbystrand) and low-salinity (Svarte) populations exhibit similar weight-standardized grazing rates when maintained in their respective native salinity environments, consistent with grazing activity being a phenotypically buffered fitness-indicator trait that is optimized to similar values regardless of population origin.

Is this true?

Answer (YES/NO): YES